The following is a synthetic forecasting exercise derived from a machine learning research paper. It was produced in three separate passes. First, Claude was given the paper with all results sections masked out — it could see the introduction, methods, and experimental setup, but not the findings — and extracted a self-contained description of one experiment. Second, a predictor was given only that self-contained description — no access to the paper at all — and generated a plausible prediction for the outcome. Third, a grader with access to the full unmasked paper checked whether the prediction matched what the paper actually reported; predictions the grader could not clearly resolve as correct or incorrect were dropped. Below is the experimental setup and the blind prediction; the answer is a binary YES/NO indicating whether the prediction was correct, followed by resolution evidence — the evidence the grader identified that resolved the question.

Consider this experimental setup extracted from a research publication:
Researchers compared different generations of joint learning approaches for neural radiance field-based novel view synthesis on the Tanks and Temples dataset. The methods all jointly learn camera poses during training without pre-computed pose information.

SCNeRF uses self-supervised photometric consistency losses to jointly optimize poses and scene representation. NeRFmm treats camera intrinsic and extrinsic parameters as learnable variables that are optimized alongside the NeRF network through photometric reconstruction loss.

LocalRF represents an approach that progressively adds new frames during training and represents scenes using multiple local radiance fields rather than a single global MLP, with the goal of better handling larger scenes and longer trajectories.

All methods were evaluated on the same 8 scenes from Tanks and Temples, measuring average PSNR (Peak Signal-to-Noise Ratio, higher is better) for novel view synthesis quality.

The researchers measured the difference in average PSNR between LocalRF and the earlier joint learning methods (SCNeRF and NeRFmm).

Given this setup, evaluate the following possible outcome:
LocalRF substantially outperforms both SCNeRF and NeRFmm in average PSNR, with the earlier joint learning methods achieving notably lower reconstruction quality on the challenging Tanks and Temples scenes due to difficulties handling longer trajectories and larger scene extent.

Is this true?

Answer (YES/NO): YES